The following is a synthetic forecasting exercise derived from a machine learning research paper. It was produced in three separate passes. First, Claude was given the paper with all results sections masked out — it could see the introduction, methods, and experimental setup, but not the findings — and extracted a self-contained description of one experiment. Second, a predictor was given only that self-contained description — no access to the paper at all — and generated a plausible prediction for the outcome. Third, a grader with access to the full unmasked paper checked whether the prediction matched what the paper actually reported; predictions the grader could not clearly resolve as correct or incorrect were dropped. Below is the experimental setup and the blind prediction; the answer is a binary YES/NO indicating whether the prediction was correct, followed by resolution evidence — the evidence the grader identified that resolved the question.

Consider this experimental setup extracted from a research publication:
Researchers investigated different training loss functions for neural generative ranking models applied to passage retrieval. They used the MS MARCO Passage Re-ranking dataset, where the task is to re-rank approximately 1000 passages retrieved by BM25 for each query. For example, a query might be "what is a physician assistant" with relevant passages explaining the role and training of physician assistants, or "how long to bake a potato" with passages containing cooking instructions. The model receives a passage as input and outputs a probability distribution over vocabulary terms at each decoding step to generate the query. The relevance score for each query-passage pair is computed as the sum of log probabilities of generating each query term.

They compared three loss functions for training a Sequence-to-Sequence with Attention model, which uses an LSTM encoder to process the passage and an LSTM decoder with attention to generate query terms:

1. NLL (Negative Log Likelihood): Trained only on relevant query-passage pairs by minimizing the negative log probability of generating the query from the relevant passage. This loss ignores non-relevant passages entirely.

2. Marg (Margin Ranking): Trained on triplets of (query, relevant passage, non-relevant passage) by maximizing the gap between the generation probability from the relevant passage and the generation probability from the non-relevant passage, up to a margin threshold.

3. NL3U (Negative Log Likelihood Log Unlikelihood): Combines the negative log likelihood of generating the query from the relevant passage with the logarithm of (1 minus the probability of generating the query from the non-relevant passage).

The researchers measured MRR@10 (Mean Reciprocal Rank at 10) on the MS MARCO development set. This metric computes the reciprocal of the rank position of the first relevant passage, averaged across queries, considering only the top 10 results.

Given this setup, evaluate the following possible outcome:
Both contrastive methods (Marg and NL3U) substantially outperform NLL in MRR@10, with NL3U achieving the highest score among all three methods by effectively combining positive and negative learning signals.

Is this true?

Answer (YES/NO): NO